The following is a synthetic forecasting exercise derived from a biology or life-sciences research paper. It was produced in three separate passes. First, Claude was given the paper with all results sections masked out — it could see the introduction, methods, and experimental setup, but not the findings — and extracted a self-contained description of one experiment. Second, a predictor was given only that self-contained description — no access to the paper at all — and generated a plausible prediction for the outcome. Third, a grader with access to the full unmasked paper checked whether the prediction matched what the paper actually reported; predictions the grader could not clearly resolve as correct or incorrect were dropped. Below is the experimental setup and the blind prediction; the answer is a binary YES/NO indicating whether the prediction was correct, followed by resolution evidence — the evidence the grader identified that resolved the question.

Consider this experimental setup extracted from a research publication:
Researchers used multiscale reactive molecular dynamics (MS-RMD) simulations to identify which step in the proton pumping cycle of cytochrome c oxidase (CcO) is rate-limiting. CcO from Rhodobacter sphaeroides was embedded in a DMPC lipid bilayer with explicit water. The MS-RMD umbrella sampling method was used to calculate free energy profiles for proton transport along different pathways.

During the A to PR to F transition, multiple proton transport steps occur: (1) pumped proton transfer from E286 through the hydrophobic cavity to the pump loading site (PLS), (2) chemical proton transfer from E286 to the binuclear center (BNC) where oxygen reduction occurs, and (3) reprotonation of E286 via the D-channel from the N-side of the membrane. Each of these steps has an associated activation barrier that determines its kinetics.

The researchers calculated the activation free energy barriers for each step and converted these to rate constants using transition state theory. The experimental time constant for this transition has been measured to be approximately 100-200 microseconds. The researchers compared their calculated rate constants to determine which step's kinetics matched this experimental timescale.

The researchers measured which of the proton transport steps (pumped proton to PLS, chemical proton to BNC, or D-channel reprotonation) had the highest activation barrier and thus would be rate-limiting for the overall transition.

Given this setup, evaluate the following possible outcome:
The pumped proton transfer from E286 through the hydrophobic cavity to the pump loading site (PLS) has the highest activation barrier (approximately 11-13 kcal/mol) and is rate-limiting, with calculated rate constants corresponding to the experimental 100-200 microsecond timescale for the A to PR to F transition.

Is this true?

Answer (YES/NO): NO